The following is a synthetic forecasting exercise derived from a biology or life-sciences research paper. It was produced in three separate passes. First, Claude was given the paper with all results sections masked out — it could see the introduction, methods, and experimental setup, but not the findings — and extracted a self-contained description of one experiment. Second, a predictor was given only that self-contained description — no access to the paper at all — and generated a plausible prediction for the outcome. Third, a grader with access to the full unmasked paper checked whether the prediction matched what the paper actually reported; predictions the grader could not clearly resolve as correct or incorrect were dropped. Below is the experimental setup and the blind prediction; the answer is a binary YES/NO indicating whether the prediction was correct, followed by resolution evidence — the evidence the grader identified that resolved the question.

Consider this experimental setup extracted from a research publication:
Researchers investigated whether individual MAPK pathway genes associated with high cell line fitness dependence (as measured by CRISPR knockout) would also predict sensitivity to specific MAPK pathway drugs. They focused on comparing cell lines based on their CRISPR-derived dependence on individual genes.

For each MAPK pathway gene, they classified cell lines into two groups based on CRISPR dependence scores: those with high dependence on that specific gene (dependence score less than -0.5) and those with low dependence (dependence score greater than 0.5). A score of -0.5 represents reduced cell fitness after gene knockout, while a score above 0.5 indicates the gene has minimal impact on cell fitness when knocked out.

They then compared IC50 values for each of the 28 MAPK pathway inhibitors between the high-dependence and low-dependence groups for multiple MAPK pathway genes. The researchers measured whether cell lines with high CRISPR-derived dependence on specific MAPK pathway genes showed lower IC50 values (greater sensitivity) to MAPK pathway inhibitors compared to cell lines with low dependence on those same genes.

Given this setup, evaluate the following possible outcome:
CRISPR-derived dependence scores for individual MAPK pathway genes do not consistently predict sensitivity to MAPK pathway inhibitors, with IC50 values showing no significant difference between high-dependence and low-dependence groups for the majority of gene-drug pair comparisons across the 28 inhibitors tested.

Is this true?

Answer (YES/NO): NO